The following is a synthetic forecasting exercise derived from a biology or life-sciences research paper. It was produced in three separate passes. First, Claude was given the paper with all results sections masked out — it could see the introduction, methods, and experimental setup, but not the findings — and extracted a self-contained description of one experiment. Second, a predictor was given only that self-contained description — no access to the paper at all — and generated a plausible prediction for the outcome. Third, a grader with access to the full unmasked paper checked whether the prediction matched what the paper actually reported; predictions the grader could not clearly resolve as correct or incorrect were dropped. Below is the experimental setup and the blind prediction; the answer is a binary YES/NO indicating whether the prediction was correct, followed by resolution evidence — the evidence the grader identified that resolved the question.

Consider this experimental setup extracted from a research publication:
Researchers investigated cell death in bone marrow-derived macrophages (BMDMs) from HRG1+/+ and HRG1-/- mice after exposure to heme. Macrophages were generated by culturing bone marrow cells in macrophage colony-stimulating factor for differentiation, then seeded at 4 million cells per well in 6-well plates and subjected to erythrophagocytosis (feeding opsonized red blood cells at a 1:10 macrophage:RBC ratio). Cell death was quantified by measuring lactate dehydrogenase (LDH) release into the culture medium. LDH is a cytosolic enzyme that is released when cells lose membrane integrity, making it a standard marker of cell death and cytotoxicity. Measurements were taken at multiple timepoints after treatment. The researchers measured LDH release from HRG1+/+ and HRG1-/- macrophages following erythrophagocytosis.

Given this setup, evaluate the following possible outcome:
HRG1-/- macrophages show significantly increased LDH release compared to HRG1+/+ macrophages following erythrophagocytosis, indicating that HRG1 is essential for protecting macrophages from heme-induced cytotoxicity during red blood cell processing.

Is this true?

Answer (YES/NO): NO